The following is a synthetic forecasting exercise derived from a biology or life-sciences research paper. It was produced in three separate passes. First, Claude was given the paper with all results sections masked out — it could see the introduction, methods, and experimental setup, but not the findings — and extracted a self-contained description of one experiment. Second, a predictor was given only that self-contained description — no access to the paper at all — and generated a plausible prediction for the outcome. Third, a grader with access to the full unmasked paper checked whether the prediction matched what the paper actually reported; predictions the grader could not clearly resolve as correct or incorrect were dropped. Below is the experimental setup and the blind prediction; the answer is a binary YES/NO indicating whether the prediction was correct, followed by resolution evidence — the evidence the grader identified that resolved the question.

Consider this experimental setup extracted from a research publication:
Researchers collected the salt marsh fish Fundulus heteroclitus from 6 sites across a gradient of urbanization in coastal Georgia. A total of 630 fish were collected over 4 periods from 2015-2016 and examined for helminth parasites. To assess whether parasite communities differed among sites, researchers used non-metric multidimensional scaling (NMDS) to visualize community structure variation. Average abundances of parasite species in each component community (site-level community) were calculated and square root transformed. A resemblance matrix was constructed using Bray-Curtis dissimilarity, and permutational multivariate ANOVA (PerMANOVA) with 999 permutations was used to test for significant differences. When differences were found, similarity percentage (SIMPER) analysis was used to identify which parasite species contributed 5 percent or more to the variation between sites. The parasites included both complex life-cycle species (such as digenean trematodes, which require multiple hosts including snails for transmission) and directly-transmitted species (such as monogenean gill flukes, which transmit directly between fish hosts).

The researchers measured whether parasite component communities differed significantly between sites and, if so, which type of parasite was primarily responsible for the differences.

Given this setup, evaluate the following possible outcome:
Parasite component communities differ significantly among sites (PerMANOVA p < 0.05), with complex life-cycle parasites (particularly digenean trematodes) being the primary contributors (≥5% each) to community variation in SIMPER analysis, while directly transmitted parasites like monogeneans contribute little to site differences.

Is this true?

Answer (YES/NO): YES